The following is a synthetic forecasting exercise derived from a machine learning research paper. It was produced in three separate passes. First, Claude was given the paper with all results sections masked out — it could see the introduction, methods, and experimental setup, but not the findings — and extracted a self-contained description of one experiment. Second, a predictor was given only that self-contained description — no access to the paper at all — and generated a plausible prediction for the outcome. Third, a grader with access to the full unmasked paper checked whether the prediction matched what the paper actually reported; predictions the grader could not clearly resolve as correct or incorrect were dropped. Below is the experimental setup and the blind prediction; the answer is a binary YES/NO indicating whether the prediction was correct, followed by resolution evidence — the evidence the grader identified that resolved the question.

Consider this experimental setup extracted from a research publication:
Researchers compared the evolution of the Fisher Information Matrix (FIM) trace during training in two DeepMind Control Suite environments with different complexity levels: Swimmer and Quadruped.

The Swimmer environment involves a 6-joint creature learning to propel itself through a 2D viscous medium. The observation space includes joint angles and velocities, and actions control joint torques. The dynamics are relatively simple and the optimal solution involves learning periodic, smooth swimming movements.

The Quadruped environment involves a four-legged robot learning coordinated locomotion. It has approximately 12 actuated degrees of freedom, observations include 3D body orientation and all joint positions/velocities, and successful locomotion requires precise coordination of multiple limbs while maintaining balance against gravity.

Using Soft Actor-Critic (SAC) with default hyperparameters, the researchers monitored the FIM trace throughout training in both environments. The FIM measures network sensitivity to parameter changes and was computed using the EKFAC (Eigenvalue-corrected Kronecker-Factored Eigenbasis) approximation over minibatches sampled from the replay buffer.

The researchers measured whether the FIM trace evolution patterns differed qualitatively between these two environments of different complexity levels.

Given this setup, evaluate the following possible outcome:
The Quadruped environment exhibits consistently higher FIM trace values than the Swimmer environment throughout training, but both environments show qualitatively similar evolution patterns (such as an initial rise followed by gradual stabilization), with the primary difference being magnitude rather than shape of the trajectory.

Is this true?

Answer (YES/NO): NO